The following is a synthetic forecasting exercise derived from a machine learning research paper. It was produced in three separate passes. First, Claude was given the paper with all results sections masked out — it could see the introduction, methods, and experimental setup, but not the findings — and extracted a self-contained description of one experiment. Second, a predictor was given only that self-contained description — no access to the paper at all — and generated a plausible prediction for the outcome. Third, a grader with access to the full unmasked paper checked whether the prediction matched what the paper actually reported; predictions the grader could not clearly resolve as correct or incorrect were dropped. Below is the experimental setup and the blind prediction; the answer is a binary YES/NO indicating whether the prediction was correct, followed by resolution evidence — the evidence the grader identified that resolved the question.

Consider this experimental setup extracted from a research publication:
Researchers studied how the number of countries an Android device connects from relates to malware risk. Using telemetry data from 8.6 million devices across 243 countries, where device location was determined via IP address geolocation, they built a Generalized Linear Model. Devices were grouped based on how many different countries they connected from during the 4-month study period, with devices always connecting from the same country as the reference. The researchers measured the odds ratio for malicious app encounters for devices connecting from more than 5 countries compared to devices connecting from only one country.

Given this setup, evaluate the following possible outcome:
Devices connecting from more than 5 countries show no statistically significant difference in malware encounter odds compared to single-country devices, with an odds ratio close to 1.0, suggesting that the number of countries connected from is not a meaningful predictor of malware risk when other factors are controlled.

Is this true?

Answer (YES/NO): NO